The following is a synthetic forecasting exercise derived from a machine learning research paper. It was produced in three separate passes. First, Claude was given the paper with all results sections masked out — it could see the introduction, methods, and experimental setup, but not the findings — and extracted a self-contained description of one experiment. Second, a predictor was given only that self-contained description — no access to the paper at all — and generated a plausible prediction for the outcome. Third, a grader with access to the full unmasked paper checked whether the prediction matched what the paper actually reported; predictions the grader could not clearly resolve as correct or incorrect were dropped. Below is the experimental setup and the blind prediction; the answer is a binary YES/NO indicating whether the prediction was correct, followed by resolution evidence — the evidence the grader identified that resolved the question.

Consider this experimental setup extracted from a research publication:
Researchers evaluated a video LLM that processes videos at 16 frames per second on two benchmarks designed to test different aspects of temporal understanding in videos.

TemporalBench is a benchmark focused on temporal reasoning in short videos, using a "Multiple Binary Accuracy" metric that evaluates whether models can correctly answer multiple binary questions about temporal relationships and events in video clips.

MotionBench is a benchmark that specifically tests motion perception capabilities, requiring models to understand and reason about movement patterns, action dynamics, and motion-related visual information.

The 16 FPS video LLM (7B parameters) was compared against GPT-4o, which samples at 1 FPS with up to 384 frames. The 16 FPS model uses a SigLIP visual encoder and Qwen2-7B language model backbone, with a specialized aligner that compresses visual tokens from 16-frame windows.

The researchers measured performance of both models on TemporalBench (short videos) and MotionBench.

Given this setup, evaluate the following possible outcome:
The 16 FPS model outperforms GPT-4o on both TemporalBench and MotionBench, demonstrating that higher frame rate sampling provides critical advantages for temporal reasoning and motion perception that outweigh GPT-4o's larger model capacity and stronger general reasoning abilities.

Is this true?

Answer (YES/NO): NO